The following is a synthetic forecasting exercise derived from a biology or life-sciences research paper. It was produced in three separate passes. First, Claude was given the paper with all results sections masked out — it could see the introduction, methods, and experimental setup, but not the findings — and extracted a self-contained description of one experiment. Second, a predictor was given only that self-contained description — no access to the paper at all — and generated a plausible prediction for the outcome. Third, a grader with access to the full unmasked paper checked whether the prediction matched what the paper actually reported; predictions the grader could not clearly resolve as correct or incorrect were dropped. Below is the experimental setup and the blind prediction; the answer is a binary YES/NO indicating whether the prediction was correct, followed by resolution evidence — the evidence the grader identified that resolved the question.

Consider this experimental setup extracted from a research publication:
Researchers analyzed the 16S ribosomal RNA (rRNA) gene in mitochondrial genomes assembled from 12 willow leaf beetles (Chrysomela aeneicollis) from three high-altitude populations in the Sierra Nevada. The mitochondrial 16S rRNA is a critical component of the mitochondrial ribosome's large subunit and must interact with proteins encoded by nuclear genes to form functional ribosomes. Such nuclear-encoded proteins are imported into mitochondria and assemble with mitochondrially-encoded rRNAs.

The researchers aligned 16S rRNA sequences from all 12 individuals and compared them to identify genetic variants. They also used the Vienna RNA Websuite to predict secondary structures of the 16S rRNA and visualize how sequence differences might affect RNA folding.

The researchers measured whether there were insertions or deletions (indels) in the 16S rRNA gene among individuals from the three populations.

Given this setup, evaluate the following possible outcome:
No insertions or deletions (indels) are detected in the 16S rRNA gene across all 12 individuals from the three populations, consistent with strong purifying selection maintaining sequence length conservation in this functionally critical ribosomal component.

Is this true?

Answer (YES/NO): NO